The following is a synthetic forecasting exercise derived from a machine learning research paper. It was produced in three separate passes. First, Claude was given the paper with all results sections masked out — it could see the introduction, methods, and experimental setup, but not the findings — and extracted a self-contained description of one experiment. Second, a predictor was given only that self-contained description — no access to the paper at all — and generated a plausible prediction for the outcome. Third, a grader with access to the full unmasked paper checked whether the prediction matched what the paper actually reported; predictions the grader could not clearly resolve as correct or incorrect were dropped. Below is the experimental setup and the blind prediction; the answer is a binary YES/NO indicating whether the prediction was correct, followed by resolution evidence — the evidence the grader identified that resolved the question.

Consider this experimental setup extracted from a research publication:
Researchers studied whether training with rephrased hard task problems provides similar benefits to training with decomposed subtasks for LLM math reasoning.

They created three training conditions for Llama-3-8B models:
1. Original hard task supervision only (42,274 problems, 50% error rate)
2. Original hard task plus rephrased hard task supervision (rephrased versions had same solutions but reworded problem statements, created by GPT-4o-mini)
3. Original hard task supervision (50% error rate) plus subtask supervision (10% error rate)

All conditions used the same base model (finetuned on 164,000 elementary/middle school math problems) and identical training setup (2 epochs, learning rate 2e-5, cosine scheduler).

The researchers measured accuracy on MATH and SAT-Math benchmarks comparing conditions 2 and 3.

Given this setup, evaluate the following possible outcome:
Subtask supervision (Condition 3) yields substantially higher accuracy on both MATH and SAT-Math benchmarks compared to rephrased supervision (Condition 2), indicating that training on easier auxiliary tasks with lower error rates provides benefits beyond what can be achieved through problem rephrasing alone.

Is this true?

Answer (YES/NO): YES